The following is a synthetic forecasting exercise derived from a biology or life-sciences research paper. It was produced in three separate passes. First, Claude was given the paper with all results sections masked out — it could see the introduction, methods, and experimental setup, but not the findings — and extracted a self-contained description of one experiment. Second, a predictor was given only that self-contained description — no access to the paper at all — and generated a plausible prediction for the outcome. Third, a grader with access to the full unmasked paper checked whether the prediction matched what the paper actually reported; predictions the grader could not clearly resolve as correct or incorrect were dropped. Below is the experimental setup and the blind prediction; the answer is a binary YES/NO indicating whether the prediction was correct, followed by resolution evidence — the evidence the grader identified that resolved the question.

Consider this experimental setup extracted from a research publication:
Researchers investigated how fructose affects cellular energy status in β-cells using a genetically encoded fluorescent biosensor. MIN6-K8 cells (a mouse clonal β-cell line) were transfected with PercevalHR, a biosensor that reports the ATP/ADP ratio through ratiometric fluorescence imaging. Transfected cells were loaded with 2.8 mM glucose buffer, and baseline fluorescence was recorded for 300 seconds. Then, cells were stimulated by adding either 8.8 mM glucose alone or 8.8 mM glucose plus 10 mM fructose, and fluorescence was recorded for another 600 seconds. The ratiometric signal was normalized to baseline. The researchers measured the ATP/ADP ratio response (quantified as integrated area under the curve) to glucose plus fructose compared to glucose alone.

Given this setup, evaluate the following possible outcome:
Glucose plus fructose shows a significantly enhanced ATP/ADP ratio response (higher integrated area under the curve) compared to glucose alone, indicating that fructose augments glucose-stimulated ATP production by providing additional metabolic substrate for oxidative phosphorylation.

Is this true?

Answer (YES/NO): NO